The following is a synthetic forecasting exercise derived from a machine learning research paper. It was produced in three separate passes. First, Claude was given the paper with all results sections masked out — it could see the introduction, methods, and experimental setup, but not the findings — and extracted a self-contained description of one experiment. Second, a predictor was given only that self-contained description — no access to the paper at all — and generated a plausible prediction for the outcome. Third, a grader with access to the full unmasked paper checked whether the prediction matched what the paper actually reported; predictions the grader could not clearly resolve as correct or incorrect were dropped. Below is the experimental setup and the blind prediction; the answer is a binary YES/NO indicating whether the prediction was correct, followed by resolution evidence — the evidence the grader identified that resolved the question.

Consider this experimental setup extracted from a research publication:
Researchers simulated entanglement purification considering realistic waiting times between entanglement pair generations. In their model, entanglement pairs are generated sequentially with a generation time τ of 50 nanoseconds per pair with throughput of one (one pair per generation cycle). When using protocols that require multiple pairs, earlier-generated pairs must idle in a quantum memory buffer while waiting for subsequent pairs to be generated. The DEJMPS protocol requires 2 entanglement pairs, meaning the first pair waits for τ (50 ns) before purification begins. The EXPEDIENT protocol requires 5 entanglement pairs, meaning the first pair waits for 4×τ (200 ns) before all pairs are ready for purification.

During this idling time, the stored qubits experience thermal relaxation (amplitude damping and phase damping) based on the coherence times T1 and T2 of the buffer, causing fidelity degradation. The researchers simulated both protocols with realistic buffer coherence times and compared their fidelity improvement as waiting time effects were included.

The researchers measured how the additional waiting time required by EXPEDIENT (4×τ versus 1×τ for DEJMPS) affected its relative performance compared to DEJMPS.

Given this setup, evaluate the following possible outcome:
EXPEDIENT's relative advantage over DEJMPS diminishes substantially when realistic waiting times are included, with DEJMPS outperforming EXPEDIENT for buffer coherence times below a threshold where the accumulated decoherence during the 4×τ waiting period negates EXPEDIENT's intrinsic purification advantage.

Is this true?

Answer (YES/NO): YES